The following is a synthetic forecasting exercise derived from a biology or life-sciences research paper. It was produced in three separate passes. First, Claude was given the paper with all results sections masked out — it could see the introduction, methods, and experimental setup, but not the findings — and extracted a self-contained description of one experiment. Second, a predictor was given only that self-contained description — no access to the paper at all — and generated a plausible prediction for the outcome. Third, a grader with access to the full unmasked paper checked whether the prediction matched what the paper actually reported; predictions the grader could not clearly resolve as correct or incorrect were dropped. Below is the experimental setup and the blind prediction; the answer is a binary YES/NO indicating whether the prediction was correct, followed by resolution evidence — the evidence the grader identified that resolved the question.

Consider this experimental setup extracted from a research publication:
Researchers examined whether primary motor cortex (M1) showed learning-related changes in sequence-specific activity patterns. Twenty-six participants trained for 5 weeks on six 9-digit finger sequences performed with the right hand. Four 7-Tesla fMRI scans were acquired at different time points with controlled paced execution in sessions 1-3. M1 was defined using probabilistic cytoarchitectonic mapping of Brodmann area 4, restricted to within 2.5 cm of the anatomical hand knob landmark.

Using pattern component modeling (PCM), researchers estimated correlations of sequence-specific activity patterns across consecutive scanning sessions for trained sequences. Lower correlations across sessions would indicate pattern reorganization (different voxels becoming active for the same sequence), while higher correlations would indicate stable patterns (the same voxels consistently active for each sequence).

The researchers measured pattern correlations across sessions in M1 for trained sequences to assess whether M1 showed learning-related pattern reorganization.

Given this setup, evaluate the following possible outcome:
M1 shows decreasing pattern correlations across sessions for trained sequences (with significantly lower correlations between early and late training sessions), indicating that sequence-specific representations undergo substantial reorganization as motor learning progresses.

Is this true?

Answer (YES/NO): NO